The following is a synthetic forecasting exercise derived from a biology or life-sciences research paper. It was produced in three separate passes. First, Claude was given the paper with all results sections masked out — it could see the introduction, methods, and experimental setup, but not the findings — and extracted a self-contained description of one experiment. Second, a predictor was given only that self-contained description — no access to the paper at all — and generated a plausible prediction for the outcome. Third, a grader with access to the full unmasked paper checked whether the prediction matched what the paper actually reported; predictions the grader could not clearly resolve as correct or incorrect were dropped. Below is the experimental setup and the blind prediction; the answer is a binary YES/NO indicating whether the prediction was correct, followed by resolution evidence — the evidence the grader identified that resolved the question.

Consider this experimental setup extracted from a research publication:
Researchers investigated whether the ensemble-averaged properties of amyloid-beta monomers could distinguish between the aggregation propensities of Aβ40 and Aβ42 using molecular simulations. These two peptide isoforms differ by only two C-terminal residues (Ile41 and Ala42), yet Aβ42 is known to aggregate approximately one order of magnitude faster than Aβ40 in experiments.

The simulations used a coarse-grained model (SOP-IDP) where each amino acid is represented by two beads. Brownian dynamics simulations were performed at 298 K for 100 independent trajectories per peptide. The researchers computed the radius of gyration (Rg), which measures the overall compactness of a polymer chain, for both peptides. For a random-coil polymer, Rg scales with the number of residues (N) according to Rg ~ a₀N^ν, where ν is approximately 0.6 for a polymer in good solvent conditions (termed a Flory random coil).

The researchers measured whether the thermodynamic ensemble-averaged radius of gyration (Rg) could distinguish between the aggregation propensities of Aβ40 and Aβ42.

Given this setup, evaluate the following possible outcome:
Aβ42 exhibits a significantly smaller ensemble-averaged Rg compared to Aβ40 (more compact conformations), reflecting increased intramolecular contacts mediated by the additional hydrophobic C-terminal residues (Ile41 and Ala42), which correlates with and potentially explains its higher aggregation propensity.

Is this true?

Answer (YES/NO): NO